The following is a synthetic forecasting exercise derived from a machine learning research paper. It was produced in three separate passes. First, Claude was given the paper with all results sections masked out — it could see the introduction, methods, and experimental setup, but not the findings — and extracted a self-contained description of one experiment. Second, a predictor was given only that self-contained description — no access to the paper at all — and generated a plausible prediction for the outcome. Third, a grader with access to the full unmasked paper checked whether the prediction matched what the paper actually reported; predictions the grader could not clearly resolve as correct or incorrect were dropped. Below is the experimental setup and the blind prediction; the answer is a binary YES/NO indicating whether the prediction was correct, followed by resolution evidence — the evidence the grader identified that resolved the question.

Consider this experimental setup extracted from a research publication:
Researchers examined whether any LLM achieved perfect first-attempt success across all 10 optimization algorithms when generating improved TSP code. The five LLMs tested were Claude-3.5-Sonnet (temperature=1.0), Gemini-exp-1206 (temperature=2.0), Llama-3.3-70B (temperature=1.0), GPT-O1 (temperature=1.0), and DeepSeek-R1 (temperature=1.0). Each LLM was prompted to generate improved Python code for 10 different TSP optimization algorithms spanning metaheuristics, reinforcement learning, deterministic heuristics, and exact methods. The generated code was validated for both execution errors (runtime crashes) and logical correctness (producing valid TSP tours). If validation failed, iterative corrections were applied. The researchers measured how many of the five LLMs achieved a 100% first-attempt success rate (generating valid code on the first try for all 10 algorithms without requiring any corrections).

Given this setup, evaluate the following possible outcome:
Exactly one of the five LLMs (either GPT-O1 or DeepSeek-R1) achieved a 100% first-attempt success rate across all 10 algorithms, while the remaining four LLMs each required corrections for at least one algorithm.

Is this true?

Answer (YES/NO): NO